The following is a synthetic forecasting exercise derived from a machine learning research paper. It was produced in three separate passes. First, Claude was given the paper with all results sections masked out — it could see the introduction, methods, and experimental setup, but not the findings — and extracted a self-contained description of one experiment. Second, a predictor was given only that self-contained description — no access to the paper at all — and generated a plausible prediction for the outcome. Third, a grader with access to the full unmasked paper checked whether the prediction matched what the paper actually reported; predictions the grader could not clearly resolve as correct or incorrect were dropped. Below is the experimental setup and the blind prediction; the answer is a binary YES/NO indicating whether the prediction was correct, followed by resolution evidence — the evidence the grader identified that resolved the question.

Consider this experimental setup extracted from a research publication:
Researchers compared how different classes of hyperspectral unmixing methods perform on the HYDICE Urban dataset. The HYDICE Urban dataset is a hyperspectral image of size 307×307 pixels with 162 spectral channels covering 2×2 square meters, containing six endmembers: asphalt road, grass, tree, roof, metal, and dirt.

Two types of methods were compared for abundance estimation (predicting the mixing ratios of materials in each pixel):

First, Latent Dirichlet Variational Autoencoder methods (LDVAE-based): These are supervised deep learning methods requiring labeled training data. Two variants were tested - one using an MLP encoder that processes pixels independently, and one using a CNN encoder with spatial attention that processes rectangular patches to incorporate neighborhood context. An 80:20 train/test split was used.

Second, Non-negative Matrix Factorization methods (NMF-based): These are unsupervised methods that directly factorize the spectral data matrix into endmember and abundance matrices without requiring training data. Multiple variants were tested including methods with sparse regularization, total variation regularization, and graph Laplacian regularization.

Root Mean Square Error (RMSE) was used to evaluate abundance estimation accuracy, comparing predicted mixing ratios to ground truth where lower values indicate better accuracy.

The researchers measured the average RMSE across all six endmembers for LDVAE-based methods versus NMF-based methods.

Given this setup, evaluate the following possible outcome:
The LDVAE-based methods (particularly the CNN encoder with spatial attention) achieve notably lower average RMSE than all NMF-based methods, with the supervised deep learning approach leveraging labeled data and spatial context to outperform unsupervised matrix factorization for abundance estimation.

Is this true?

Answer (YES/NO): NO